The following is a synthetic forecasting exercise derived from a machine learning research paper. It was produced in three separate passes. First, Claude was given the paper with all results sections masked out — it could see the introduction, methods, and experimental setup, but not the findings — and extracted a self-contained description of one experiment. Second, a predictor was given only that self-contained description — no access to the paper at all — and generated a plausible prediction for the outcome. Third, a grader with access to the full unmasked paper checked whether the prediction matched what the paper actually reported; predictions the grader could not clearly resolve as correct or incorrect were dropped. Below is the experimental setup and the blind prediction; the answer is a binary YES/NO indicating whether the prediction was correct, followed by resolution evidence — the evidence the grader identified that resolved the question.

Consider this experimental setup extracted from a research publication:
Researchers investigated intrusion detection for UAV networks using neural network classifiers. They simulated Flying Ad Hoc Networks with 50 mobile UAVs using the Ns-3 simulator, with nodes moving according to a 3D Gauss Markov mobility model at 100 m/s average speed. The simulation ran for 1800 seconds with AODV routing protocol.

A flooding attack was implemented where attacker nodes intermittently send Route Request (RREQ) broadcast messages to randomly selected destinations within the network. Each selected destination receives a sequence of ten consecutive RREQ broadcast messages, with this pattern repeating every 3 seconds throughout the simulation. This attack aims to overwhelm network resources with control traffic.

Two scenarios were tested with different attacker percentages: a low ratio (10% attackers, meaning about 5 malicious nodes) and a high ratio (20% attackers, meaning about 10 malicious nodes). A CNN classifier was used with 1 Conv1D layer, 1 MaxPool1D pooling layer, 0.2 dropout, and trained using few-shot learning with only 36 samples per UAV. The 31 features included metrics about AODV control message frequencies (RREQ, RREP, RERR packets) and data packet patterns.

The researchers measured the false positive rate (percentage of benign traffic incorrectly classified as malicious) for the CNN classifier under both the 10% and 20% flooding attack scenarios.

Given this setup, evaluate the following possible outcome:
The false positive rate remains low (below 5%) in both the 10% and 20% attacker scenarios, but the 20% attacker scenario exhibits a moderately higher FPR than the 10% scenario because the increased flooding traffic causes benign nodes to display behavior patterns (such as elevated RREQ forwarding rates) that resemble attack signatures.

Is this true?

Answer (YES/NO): NO